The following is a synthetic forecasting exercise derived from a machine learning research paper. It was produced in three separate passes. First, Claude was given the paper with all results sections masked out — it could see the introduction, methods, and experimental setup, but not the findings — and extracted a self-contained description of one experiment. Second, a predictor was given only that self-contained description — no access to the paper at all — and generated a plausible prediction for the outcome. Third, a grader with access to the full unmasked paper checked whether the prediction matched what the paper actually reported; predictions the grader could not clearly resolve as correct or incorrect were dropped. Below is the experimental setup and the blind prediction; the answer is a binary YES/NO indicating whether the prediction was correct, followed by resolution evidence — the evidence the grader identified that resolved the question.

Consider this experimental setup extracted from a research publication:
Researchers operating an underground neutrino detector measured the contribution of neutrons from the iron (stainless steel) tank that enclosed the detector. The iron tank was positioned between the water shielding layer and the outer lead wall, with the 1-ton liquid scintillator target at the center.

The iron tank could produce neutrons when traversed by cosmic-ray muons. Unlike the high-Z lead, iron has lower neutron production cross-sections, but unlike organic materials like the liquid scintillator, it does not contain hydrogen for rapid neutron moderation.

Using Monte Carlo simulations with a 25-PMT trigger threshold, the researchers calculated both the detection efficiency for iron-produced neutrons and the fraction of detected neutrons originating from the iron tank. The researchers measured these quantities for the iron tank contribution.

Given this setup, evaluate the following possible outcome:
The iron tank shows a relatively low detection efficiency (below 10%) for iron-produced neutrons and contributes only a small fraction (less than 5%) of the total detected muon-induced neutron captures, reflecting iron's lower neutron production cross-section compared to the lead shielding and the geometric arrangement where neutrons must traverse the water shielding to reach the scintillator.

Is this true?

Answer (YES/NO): YES